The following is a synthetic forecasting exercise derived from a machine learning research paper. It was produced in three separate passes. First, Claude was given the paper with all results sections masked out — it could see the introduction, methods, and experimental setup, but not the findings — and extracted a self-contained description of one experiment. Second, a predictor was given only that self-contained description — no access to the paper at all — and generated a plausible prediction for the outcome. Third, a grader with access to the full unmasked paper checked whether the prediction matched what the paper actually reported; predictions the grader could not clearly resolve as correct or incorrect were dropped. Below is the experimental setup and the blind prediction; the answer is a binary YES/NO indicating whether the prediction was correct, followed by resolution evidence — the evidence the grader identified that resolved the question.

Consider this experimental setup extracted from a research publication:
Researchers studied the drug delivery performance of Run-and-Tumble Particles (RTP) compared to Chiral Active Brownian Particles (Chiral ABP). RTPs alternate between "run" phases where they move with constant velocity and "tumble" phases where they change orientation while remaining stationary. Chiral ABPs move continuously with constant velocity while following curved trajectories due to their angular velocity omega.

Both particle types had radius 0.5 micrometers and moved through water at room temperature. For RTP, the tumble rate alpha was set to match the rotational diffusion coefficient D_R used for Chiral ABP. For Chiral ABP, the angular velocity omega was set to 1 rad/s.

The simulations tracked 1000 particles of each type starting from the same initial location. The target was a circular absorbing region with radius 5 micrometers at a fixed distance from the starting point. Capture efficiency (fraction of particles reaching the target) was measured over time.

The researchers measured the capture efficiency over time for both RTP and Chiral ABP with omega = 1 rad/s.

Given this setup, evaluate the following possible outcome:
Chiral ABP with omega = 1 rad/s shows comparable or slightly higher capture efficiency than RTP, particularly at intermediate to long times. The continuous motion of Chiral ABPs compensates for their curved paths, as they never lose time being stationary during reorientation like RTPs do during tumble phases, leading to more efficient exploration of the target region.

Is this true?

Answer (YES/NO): YES